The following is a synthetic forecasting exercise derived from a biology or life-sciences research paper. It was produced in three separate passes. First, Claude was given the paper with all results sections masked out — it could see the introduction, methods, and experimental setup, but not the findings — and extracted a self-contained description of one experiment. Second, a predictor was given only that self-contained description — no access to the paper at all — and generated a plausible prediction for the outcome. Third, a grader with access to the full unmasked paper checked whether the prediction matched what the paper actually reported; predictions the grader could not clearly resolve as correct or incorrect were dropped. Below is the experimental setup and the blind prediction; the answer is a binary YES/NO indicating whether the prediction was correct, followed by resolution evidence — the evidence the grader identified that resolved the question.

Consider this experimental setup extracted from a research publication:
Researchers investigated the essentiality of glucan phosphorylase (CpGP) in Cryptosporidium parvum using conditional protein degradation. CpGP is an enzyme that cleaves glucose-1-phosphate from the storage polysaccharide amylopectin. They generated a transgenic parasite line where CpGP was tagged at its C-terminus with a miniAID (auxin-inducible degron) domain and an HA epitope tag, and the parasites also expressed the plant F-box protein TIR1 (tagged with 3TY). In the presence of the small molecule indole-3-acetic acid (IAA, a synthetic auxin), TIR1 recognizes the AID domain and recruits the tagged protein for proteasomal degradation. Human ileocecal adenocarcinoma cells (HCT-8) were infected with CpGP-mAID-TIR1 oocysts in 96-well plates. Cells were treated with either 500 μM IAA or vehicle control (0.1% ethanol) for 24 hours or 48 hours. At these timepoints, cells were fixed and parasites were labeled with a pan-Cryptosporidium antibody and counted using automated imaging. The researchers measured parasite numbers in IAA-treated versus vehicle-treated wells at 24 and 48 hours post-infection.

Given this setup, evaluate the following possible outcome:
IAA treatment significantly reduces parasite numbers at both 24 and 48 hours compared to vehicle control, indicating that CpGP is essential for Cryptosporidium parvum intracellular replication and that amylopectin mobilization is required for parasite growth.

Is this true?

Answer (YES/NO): NO